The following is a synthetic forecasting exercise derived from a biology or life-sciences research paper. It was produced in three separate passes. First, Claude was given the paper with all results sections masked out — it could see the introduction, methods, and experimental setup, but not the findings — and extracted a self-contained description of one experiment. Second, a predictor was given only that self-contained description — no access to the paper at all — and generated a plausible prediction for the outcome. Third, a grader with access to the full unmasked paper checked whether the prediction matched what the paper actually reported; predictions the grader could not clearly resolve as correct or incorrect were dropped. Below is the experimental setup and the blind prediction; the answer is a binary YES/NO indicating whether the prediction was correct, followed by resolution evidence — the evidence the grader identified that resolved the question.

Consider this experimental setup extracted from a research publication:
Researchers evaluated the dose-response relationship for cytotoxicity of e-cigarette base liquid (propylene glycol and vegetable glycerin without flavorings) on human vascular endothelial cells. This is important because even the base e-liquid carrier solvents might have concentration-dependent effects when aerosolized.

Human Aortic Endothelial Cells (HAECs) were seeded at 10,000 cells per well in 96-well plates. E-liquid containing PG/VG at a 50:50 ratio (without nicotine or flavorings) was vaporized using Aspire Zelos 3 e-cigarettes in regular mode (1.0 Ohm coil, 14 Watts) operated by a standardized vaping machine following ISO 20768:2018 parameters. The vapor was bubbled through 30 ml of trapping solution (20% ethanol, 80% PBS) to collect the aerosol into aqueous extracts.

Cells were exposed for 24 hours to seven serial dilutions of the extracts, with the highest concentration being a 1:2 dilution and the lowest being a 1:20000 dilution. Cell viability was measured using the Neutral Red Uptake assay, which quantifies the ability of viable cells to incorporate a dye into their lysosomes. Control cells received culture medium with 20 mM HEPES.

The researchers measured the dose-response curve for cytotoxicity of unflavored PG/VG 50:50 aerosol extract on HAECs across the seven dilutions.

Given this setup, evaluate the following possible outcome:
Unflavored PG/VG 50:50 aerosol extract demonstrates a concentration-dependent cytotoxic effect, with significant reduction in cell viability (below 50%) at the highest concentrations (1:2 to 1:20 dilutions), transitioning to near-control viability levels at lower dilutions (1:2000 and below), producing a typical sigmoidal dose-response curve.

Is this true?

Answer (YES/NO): NO